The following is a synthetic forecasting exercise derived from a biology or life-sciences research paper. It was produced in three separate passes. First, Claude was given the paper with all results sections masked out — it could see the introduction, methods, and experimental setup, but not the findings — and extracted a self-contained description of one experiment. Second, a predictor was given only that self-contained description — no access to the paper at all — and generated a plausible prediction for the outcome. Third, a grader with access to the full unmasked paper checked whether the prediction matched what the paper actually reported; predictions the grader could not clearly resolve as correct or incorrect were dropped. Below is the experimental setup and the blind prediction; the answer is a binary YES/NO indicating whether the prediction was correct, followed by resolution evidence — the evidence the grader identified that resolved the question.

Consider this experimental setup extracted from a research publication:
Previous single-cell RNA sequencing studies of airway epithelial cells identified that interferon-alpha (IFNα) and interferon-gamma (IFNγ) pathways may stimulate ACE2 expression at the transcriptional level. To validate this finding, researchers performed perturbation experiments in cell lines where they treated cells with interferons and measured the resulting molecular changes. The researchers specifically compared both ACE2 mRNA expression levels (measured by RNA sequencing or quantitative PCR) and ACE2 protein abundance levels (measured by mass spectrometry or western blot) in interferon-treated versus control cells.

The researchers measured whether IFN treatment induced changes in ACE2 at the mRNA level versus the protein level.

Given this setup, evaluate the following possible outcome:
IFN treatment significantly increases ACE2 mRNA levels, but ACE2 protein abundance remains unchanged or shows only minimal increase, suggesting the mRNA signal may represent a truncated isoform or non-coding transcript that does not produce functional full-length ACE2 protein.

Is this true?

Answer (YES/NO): YES